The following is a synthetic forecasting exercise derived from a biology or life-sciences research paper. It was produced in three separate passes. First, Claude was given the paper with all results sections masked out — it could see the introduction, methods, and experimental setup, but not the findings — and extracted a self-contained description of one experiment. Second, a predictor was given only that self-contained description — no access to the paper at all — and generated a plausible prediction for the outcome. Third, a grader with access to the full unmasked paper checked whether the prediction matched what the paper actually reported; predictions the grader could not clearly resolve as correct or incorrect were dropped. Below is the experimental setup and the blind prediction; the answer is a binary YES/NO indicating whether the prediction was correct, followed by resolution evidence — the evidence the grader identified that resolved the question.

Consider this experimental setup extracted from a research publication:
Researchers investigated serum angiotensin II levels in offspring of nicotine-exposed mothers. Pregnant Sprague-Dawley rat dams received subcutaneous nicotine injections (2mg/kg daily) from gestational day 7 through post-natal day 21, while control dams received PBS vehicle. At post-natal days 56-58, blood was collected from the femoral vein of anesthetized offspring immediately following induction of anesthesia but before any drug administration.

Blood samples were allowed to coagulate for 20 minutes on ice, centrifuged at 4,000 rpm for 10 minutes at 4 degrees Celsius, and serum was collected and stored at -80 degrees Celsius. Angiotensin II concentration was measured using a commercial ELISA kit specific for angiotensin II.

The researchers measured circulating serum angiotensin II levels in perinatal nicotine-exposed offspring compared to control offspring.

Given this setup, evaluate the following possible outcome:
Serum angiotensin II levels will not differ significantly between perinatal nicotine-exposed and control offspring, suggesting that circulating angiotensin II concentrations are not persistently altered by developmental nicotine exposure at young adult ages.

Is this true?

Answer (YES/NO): YES